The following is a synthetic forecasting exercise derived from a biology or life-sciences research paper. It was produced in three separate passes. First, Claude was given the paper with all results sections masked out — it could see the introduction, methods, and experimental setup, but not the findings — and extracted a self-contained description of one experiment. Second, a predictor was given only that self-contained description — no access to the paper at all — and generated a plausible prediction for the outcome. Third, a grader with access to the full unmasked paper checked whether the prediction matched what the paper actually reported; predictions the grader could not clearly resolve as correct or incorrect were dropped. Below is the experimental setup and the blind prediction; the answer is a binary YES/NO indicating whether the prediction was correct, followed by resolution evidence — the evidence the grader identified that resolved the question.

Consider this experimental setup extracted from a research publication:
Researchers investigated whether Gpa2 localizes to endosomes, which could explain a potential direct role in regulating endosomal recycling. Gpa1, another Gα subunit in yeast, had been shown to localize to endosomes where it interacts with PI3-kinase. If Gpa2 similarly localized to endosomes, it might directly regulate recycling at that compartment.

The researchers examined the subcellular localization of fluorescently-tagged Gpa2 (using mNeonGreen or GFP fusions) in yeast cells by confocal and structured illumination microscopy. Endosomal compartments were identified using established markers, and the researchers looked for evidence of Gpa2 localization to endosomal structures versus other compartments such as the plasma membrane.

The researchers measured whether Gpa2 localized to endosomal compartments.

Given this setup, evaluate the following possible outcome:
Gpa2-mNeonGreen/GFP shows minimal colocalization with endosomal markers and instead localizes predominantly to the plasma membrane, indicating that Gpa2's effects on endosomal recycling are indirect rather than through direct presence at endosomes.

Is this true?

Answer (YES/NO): YES